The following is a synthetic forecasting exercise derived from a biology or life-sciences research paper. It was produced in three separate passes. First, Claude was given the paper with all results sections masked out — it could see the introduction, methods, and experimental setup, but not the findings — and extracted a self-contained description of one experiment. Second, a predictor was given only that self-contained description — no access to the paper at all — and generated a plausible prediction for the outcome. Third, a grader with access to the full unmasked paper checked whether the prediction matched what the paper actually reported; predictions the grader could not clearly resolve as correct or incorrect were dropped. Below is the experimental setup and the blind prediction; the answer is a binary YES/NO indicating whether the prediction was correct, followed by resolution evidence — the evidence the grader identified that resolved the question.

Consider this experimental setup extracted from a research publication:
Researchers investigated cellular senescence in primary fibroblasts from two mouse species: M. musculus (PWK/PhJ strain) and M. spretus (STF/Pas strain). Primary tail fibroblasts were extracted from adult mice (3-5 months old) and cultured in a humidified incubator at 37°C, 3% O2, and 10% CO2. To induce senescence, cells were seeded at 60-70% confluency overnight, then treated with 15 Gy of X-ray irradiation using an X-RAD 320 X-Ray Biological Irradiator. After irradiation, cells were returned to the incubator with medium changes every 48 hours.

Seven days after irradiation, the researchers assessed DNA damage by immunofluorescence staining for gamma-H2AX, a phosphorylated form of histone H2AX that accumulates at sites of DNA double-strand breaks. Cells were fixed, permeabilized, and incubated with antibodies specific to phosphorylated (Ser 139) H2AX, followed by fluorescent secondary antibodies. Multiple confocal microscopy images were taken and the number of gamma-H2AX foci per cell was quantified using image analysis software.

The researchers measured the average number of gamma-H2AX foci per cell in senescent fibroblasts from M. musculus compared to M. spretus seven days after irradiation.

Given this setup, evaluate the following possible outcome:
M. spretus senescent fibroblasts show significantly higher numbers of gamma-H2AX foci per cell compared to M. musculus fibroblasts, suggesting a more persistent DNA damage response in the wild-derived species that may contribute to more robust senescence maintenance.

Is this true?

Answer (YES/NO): NO